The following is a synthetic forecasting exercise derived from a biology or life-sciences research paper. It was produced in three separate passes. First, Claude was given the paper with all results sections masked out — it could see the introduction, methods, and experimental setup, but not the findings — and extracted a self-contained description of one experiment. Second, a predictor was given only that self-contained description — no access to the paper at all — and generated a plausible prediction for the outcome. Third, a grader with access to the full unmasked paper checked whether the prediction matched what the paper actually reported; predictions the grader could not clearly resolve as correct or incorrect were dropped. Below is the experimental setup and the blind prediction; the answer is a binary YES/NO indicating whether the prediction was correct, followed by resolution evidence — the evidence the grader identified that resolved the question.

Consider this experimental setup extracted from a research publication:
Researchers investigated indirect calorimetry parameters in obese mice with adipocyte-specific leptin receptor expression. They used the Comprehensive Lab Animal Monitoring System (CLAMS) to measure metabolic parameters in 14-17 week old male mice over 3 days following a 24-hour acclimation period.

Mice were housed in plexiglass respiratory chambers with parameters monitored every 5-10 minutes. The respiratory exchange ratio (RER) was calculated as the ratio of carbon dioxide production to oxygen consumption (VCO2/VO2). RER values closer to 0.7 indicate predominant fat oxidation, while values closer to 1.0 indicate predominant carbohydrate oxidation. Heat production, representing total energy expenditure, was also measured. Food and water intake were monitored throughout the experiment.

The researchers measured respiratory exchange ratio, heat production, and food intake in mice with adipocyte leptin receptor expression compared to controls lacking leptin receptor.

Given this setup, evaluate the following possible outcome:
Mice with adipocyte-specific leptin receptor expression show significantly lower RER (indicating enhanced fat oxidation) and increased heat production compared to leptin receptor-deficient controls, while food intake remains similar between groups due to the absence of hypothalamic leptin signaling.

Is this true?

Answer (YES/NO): NO